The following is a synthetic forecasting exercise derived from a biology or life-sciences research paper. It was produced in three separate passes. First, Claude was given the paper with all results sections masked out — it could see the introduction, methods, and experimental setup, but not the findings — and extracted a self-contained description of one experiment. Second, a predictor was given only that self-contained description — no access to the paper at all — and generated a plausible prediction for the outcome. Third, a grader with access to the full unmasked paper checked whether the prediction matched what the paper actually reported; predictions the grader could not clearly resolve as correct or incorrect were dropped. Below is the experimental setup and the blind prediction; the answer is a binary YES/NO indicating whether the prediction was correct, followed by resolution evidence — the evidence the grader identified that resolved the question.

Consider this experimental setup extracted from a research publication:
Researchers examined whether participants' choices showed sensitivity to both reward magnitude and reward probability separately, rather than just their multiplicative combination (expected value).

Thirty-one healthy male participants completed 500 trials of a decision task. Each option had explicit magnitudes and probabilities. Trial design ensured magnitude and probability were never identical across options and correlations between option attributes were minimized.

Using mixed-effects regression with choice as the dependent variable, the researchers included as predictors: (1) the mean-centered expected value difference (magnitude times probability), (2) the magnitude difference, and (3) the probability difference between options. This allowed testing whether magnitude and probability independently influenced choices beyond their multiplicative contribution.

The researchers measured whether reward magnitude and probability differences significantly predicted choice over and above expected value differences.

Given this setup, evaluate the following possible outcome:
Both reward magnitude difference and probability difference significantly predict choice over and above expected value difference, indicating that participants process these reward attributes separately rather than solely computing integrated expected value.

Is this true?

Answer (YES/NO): YES